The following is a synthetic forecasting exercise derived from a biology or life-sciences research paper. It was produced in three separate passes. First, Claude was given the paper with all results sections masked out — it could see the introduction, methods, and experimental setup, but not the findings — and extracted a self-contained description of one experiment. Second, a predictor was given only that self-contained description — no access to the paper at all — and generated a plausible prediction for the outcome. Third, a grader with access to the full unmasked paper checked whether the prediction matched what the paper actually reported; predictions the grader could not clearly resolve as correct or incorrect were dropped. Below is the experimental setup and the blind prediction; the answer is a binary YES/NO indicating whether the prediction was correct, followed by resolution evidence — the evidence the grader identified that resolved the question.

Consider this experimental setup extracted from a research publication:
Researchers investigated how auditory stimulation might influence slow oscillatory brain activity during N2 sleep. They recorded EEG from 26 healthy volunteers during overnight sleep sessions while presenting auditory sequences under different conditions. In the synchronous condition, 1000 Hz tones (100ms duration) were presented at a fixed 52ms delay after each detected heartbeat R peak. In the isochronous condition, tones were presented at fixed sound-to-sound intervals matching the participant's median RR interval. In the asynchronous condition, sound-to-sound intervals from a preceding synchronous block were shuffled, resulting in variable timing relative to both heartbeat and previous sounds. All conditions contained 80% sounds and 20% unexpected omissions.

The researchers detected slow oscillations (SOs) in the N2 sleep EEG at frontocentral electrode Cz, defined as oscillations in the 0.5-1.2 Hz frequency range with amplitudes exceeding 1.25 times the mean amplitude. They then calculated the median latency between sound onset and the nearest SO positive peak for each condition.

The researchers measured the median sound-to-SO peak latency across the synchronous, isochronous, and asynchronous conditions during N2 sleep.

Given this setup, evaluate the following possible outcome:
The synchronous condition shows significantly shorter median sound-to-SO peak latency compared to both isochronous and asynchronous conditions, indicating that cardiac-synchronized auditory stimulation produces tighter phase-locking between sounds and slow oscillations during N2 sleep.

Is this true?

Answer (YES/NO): NO